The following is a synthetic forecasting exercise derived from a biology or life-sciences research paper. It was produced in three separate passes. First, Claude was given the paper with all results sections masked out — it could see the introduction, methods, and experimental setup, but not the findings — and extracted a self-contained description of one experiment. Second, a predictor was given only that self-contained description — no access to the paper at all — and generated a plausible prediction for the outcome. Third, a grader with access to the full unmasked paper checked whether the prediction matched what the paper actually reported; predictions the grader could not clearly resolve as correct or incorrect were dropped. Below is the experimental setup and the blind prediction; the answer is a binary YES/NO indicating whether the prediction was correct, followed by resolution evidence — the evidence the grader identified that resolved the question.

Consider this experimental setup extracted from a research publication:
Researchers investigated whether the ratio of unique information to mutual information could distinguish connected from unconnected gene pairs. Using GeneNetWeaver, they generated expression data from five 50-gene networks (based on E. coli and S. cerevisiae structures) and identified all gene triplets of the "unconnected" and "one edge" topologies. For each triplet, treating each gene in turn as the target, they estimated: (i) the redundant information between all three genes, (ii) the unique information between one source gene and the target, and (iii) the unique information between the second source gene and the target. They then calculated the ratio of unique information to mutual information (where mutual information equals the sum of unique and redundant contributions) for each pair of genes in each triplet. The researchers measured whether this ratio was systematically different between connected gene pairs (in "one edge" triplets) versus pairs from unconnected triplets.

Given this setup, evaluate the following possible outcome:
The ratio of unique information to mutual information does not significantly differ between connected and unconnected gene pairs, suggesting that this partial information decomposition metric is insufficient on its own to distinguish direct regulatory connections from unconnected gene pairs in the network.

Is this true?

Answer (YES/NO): NO